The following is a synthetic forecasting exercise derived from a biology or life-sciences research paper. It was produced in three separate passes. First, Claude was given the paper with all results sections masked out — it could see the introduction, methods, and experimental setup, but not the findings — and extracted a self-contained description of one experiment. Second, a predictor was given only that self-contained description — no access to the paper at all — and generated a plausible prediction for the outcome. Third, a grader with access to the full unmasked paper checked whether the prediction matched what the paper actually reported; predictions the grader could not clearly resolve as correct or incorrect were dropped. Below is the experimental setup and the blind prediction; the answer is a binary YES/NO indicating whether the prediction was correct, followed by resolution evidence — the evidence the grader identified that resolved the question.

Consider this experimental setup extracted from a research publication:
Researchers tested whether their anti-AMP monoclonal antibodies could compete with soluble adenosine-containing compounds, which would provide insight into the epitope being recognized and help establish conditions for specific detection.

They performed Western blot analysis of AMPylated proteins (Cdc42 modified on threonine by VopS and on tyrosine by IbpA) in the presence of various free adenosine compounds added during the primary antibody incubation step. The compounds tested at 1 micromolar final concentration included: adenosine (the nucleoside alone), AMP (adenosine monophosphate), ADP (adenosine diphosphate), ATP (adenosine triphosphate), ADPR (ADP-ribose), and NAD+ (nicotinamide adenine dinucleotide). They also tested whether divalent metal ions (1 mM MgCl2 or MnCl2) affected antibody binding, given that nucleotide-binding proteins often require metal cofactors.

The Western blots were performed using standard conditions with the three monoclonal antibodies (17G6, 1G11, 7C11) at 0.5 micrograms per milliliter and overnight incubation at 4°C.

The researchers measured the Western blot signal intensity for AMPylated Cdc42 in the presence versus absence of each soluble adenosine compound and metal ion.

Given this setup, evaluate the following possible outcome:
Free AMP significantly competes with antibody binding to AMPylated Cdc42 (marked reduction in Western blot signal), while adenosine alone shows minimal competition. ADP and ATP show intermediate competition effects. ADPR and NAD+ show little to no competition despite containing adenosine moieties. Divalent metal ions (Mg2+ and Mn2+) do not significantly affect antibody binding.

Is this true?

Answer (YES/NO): NO